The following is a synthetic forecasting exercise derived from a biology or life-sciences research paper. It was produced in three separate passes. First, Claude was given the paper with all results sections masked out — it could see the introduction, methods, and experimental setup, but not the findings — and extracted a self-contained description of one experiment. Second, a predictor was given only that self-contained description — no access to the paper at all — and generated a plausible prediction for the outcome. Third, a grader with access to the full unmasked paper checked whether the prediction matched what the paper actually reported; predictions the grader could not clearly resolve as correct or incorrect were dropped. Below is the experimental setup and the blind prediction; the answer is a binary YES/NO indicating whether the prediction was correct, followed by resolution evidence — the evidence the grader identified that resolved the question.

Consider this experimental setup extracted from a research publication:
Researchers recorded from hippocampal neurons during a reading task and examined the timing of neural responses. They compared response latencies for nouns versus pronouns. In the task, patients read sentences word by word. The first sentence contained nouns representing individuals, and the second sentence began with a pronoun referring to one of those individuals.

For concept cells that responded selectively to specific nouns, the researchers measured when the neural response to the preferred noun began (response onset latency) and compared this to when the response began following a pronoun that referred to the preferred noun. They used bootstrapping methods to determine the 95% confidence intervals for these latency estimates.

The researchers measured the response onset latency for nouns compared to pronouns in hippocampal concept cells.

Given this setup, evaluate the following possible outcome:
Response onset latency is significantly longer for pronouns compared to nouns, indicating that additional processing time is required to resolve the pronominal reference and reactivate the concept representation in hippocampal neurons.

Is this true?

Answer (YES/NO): YES